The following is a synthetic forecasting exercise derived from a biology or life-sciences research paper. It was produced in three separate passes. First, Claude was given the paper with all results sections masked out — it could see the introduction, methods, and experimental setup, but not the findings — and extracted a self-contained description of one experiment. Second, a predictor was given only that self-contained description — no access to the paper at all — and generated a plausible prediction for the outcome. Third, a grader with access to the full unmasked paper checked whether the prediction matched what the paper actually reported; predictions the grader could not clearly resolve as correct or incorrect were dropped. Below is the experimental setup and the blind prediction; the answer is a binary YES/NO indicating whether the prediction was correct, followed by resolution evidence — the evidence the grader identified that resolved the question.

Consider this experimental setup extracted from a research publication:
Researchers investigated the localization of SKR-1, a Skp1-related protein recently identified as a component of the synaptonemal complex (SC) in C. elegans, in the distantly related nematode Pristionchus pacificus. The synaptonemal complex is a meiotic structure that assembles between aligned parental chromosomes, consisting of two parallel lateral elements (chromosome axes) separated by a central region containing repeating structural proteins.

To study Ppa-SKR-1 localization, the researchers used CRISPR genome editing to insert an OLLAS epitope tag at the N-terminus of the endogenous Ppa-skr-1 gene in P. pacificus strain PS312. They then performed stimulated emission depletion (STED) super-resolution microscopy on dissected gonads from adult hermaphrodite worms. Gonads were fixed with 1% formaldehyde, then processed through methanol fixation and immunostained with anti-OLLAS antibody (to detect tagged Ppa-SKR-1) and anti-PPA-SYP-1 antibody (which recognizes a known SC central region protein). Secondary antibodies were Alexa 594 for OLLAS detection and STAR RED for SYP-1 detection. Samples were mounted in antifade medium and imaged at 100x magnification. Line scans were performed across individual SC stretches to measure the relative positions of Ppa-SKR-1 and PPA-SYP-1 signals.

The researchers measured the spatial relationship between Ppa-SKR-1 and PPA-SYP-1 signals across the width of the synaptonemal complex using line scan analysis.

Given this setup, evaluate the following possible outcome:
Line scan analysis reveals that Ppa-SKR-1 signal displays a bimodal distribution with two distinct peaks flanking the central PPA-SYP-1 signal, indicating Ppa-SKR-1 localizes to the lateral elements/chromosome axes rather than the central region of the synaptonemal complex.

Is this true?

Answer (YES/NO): NO